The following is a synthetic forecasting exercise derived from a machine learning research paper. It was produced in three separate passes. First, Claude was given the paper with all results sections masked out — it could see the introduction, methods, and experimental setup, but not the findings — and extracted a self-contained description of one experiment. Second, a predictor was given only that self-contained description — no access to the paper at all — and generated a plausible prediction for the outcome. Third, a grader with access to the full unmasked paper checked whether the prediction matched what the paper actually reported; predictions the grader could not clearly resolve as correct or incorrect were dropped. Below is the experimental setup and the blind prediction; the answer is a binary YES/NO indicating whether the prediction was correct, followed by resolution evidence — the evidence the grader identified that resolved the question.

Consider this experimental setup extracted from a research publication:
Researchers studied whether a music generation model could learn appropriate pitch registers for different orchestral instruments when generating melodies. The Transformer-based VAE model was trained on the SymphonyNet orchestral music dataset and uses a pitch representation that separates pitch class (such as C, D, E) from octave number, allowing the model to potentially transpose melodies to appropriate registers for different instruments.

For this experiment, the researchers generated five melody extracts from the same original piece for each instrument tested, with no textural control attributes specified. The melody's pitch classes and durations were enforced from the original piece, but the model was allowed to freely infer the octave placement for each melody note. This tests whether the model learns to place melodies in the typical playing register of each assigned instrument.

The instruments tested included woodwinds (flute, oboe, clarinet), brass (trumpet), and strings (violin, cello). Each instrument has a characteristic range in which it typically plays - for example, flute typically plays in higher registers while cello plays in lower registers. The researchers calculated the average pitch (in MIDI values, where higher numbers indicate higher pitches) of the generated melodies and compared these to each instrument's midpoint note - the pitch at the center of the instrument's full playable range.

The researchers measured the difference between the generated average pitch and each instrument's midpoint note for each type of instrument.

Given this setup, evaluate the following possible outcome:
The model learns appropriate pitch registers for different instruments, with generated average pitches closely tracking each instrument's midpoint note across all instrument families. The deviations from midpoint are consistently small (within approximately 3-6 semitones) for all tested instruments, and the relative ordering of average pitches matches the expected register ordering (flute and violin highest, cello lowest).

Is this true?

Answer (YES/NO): NO